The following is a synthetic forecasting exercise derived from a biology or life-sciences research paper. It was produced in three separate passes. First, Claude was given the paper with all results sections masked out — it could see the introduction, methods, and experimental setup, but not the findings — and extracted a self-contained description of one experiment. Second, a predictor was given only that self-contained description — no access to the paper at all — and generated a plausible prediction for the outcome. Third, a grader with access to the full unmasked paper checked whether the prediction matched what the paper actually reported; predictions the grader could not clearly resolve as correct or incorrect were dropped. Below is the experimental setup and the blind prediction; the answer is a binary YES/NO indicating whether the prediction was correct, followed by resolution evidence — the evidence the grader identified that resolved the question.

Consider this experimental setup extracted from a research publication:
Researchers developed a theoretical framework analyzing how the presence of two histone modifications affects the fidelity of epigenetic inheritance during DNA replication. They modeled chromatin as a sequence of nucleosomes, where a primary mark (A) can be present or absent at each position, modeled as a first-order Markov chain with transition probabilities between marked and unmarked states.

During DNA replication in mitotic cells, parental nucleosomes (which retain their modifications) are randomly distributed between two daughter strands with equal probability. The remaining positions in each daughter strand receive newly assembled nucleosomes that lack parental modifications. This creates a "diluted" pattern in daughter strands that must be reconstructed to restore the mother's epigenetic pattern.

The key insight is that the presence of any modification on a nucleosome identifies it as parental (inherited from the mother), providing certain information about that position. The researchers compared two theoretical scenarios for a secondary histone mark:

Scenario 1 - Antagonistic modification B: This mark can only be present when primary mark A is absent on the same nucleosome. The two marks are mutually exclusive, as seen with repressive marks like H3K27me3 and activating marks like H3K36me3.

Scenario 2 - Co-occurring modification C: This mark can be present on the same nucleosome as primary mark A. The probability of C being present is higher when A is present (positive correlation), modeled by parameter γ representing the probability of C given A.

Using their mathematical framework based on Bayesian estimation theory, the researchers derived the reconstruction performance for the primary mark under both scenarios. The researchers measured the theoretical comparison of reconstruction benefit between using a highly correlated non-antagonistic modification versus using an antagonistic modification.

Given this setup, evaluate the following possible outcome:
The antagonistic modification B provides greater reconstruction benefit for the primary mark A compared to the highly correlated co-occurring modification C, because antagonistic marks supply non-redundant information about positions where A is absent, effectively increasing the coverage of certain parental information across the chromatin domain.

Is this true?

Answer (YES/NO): YES